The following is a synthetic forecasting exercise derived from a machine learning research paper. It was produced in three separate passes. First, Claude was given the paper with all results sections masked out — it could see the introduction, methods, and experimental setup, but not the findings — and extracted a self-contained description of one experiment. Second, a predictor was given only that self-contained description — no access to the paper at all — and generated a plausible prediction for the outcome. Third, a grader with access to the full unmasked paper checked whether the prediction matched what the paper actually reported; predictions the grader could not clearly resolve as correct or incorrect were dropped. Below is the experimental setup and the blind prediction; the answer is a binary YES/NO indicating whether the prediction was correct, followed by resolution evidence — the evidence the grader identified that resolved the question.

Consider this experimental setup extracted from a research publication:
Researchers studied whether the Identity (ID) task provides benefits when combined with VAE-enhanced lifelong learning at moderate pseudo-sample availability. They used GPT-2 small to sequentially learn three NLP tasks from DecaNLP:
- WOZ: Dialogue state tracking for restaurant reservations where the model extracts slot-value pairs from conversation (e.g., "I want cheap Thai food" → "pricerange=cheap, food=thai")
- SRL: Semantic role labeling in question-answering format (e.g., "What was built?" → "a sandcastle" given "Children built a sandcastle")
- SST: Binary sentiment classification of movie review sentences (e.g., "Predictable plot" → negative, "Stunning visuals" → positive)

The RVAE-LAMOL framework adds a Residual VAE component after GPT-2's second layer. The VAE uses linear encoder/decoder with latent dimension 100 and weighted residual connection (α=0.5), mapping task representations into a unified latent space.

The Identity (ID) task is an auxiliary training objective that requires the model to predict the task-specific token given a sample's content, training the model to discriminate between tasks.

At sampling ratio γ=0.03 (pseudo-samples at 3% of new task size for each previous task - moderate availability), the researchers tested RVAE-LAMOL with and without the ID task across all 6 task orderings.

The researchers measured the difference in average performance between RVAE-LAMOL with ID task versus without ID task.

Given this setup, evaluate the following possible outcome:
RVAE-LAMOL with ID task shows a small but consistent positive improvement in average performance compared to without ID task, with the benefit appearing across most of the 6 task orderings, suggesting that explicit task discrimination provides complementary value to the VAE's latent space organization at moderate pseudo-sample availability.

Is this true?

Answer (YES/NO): NO